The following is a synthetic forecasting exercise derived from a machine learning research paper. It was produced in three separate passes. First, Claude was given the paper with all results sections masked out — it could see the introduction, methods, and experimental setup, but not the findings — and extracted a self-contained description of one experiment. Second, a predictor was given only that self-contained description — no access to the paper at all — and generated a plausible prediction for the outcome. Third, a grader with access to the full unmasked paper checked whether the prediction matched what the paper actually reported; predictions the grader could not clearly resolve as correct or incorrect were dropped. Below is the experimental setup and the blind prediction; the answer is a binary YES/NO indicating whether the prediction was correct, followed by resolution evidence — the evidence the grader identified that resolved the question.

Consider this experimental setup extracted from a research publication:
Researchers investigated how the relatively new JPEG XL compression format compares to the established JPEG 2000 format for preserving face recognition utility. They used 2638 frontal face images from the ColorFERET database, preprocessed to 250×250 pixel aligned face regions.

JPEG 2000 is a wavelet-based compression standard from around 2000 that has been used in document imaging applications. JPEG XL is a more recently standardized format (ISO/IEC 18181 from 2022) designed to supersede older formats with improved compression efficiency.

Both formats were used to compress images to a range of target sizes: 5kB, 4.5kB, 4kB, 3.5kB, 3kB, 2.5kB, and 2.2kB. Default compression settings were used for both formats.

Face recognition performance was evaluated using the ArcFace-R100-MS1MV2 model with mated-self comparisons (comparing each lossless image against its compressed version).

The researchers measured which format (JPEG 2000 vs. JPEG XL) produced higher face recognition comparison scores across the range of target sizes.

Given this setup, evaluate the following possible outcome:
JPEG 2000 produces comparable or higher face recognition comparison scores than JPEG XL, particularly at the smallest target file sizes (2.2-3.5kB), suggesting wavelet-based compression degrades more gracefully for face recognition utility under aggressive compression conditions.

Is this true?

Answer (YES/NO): NO